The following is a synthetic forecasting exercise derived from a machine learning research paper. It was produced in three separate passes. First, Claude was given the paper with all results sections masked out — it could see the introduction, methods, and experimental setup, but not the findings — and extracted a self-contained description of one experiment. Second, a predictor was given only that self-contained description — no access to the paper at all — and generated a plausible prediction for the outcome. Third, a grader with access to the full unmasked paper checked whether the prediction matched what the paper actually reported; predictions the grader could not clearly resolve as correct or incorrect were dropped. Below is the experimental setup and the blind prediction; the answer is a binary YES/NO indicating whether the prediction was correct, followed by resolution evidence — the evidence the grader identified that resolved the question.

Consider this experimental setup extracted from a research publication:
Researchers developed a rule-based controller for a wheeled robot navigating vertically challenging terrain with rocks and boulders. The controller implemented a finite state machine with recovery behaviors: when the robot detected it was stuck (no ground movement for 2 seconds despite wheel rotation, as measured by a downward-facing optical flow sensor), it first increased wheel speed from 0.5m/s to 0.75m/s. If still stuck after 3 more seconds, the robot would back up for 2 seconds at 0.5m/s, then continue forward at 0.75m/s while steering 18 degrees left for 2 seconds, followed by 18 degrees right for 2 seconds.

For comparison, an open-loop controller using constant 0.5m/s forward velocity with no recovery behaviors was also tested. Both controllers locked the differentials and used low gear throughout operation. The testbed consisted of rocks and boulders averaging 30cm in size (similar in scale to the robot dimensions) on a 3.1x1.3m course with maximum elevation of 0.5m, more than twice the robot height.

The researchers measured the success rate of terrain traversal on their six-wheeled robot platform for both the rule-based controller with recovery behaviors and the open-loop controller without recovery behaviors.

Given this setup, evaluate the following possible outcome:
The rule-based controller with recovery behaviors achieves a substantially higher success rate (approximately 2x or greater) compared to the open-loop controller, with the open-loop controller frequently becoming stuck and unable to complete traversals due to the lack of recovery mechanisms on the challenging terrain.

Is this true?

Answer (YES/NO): NO